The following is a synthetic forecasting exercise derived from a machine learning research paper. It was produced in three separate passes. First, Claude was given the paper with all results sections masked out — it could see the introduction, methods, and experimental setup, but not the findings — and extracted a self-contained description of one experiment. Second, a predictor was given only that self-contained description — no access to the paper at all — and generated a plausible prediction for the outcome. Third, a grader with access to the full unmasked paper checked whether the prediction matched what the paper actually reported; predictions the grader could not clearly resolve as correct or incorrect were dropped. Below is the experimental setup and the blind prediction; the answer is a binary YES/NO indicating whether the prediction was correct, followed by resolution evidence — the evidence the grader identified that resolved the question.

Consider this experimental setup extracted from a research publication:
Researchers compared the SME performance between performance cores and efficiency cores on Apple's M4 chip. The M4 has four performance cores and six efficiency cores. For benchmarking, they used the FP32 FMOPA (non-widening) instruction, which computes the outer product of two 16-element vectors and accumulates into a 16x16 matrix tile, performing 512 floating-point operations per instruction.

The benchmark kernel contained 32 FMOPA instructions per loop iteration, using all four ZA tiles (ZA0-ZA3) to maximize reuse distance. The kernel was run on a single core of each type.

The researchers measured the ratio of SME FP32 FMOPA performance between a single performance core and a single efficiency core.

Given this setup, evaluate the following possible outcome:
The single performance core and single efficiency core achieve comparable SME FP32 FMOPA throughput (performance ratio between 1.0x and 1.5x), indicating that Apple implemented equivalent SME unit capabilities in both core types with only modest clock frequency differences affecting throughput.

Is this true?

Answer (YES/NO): NO